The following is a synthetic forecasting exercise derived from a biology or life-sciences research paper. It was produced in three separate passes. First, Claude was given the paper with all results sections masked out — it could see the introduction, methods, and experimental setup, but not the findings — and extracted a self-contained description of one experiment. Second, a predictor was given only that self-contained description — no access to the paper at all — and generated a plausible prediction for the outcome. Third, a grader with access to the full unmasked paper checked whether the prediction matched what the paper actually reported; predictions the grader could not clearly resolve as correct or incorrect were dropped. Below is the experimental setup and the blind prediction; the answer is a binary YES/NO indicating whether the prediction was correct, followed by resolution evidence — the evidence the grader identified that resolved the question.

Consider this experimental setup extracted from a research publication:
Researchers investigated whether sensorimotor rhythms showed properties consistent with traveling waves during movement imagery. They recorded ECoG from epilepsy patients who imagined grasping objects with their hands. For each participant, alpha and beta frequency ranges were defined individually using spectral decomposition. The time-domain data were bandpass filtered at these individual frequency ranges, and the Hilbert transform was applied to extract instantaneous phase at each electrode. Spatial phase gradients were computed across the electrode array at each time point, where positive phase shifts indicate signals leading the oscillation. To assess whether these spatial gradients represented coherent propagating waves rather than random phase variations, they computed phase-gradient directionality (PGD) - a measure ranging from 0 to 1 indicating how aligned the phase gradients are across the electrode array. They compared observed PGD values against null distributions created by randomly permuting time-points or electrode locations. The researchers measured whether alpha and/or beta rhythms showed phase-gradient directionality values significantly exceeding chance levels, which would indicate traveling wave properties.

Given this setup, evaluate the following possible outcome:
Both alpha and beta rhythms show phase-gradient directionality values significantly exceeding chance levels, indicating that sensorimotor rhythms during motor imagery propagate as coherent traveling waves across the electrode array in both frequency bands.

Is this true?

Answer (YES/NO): YES